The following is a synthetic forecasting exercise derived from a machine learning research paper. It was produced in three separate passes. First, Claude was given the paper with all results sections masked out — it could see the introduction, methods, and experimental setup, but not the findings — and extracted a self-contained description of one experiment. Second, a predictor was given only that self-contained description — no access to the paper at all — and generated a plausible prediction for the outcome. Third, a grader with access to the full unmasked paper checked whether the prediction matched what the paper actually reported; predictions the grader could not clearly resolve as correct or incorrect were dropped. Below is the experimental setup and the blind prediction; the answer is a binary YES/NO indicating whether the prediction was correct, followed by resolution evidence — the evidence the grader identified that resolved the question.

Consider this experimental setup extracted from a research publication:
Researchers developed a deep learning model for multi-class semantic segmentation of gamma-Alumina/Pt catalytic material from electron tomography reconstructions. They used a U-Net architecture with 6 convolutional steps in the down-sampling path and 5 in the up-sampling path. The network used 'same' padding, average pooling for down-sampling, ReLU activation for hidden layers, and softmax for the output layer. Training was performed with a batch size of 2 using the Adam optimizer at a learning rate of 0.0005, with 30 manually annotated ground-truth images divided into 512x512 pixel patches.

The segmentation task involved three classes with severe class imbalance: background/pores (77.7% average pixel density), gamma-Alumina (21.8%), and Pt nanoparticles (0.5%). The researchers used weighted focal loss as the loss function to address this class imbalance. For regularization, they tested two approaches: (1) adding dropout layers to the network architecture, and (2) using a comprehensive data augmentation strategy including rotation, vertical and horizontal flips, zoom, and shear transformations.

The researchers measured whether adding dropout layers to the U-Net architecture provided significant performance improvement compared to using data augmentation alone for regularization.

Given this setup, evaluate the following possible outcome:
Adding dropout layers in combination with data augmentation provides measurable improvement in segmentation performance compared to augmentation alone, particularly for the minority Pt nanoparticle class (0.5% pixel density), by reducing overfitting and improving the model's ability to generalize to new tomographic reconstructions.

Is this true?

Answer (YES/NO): NO